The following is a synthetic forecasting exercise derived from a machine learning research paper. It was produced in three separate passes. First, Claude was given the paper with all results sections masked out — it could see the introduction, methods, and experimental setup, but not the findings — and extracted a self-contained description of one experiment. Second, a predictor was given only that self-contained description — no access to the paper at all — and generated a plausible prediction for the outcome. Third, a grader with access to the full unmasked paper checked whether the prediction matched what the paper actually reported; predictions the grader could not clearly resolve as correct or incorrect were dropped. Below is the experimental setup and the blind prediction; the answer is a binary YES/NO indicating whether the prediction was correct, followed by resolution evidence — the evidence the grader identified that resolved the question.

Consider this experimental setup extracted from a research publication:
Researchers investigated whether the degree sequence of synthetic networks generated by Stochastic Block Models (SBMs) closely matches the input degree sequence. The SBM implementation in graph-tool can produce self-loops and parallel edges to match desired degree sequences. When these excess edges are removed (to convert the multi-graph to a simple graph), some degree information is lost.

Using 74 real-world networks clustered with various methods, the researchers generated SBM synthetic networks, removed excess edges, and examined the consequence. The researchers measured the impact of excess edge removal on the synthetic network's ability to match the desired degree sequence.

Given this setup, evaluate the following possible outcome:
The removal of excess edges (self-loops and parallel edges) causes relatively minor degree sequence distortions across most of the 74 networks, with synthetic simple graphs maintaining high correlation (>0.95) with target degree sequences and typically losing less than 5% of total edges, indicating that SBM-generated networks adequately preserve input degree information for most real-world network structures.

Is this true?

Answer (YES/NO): NO